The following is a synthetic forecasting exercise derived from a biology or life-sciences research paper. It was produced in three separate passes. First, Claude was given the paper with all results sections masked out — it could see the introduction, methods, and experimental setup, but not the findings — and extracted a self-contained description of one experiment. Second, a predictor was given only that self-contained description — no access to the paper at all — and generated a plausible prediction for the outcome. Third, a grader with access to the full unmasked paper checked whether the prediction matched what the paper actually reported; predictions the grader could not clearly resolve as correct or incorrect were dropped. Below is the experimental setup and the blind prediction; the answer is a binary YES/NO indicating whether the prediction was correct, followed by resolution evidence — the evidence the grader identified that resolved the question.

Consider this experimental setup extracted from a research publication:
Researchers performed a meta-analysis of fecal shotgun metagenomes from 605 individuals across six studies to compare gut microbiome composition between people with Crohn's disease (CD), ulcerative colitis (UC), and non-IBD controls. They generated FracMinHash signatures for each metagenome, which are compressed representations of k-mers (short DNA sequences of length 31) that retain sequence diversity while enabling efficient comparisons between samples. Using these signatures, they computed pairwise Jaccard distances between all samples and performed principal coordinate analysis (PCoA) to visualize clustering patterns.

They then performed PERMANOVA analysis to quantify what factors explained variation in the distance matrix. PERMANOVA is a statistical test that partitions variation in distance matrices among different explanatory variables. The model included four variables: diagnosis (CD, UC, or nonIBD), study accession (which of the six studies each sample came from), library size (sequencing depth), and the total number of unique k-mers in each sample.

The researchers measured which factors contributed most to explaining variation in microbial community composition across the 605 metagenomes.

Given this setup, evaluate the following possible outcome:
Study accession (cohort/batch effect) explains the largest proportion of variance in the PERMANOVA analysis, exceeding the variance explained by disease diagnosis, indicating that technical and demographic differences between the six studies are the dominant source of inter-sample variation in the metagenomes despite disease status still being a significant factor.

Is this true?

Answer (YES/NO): YES